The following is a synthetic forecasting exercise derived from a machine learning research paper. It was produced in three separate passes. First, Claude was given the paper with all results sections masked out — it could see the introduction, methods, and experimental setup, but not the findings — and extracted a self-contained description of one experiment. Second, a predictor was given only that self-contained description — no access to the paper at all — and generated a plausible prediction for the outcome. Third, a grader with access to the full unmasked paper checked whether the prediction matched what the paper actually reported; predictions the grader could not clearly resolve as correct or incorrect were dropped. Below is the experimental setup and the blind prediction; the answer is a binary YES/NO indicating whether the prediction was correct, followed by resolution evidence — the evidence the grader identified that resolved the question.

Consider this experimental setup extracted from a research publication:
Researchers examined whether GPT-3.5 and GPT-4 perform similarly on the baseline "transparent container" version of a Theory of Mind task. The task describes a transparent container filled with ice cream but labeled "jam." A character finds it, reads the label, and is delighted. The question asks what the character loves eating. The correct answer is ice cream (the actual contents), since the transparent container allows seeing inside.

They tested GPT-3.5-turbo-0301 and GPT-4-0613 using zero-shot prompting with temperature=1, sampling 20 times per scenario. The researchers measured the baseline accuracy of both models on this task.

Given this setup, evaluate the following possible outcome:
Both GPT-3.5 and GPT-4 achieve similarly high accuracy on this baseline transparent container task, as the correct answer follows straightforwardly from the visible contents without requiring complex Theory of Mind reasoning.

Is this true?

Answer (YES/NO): NO